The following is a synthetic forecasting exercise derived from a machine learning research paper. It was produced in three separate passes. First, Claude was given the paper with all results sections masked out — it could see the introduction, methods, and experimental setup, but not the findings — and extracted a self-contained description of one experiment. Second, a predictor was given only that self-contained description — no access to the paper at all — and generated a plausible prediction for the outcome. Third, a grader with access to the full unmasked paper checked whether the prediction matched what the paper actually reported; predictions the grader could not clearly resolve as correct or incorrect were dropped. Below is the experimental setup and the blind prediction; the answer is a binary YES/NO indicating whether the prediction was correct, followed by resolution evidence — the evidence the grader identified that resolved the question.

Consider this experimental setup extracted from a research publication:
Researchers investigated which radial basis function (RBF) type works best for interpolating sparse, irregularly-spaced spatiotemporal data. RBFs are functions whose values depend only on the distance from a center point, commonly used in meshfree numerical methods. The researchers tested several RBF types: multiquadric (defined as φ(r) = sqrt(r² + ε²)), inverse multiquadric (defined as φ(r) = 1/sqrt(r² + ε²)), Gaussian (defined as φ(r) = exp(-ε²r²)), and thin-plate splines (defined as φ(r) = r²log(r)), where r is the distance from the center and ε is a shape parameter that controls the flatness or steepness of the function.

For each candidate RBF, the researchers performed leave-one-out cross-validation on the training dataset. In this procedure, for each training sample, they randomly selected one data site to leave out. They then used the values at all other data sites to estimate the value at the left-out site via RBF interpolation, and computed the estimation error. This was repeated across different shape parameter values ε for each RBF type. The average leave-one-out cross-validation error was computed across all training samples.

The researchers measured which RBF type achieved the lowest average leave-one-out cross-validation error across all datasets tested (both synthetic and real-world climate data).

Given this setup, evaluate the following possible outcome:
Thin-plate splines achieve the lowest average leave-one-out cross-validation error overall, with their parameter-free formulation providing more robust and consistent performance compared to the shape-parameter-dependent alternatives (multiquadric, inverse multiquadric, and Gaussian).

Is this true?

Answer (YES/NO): NO